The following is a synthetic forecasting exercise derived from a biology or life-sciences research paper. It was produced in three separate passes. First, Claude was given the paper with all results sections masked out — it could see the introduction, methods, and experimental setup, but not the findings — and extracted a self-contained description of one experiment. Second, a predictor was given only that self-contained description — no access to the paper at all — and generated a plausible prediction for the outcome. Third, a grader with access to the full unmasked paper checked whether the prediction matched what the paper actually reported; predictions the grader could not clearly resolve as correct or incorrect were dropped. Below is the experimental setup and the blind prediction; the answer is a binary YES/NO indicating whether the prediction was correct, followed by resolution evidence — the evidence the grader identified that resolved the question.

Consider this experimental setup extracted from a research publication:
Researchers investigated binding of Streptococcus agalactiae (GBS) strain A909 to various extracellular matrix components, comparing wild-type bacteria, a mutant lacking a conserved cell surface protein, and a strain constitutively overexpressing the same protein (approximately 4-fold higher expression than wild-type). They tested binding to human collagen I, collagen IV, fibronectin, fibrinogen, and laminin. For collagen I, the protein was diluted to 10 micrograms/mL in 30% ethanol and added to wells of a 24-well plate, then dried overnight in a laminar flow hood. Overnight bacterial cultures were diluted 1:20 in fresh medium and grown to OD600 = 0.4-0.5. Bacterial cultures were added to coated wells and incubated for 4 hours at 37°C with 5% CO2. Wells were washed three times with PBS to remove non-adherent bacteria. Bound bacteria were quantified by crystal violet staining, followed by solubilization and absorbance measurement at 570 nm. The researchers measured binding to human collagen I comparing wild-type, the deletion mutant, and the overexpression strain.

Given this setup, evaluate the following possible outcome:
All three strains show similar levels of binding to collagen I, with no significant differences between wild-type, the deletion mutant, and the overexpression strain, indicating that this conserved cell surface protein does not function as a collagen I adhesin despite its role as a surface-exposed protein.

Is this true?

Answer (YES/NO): NO